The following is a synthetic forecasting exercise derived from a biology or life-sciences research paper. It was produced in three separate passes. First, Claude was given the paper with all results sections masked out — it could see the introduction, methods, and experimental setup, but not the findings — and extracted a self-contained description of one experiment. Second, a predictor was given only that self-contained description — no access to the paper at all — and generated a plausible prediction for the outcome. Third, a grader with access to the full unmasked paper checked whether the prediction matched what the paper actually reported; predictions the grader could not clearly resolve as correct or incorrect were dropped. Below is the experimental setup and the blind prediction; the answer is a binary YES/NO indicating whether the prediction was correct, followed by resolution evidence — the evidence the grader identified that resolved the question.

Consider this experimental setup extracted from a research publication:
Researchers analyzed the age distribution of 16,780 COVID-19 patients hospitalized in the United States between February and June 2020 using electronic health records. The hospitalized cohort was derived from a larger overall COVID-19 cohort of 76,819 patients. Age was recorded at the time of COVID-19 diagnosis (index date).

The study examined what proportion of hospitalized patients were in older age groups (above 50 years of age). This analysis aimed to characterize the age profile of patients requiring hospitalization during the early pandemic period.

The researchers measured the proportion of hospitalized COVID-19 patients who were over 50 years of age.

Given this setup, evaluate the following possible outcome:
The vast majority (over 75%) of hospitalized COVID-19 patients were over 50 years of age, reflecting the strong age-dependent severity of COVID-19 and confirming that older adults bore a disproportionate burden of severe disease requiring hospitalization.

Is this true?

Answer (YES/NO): NO